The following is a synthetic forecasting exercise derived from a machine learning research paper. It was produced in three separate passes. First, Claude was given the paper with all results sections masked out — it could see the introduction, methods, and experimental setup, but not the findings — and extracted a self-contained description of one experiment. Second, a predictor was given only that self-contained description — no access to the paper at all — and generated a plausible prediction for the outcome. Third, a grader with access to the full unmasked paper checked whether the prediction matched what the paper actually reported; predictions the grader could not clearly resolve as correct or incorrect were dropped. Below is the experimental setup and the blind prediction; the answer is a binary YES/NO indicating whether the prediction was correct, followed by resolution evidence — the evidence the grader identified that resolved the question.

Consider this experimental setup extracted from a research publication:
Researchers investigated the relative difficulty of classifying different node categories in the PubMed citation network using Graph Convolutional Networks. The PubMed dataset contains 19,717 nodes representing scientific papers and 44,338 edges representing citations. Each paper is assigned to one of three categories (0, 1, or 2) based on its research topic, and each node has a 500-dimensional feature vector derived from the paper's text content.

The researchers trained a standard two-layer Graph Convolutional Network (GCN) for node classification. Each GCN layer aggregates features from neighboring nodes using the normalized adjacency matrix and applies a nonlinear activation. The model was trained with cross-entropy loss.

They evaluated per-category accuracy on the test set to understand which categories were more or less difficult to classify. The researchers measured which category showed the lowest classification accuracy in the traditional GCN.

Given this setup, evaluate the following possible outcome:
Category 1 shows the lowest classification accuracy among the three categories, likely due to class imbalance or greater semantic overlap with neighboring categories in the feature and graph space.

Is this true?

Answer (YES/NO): NO